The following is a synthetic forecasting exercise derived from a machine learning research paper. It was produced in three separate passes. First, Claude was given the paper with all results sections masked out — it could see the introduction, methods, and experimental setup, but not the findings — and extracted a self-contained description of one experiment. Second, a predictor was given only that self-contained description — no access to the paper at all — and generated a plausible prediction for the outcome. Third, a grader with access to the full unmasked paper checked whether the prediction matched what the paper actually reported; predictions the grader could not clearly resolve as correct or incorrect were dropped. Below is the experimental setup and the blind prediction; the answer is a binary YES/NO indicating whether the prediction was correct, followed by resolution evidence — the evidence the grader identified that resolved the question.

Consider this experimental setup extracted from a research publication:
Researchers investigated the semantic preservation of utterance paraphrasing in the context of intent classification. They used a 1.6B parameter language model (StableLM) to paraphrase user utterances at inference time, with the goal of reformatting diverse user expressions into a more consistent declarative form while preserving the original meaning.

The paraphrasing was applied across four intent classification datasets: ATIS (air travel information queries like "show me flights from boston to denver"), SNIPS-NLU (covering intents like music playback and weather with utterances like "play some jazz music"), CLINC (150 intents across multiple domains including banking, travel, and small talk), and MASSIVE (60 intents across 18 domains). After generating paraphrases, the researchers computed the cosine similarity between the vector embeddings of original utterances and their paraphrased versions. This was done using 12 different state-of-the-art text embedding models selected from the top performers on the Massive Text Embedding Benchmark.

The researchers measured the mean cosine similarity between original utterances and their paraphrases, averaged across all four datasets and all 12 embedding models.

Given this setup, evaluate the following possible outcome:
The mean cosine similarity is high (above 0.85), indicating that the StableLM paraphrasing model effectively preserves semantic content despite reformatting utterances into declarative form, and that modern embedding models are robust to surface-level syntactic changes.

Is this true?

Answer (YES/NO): YES